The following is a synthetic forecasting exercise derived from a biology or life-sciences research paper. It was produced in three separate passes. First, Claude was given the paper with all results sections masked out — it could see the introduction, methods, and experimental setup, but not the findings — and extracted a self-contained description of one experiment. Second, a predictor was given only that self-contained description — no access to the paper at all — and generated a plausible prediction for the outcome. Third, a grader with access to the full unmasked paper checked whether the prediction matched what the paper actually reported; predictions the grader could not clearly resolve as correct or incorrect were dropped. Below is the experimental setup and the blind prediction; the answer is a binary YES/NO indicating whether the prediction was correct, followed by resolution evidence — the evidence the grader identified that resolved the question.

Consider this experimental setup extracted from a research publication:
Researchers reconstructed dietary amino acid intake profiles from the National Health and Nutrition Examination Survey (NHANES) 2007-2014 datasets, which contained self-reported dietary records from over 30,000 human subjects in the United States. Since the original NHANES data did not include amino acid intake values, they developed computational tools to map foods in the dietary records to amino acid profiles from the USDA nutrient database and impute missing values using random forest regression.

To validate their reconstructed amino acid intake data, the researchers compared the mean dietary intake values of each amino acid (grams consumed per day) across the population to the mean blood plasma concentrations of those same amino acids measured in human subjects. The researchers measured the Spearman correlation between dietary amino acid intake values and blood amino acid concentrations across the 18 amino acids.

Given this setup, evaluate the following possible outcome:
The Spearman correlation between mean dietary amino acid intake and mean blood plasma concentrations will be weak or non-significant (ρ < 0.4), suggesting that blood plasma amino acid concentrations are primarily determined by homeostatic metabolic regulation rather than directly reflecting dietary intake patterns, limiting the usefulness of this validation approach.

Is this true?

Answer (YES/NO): NO